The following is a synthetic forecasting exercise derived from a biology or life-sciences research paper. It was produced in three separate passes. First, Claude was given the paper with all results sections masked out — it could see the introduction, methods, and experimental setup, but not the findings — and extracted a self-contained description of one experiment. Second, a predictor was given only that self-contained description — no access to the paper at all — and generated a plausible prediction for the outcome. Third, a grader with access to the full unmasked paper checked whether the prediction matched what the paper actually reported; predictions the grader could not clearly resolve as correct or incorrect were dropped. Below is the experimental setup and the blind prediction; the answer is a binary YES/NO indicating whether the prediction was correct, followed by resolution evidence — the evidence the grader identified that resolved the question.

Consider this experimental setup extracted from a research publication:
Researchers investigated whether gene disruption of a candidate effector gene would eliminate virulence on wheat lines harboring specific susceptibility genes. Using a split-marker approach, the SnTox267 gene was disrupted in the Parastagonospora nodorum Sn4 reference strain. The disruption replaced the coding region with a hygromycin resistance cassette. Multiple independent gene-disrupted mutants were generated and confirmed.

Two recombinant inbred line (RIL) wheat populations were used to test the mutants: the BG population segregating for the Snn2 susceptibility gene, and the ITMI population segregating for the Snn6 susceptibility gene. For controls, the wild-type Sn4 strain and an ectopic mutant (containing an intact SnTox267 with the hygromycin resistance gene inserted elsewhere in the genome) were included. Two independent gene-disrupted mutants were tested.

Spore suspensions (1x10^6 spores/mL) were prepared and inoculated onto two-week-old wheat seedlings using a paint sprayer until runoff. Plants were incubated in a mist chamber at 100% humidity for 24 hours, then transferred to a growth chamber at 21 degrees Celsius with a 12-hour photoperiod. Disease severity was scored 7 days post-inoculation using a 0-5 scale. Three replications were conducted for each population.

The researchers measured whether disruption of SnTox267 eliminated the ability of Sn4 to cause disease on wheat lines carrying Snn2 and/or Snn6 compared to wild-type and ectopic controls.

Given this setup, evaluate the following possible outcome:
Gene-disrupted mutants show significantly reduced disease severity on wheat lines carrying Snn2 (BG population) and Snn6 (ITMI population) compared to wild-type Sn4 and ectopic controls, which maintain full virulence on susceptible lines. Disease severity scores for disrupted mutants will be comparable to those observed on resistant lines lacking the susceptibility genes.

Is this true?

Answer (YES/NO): YES